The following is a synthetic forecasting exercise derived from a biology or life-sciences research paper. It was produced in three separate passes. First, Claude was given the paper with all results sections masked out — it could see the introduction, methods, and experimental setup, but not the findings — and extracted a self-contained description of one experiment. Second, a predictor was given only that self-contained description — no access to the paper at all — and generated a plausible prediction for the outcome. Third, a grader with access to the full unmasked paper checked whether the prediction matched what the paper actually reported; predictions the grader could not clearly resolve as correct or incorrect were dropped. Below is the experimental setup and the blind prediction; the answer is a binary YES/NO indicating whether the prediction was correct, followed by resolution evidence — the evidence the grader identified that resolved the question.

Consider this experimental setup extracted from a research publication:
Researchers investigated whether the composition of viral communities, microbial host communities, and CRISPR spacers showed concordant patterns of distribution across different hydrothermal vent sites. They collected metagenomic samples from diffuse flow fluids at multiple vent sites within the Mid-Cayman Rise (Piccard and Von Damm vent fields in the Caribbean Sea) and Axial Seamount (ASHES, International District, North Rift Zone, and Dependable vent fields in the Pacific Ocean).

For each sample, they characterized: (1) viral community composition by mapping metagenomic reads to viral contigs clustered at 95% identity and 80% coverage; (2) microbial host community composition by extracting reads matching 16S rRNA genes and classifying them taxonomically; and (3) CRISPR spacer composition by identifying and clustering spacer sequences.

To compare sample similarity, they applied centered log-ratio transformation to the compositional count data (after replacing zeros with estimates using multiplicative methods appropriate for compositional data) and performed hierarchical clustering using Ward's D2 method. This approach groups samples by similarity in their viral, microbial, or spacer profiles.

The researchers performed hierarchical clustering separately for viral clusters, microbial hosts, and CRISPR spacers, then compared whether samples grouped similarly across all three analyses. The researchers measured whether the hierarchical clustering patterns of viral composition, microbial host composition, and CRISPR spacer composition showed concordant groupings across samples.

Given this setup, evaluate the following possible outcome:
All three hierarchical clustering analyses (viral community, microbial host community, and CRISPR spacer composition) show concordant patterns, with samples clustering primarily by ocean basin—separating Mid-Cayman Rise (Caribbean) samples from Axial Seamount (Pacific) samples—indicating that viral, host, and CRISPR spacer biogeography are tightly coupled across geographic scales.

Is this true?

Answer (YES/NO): NO